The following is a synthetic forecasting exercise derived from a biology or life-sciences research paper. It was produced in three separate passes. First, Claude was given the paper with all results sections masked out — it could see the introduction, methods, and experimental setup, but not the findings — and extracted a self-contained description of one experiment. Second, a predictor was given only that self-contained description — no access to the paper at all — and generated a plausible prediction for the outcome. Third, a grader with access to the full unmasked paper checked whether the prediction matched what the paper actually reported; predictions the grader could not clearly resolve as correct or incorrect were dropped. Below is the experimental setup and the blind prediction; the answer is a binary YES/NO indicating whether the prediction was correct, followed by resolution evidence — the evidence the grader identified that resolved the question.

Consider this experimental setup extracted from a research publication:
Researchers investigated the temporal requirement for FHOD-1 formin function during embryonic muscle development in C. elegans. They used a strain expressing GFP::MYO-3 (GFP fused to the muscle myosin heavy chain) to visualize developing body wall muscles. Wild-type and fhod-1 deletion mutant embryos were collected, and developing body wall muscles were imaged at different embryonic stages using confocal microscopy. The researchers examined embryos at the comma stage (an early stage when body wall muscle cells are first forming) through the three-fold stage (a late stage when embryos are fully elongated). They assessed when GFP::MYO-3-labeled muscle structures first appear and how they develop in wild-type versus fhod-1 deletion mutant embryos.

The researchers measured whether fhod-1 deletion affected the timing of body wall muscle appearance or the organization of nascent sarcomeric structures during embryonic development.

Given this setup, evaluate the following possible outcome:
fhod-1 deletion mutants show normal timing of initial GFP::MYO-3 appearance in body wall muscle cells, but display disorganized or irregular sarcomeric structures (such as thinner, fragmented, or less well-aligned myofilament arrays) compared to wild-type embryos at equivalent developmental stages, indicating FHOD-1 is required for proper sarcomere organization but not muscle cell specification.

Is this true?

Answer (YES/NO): YES